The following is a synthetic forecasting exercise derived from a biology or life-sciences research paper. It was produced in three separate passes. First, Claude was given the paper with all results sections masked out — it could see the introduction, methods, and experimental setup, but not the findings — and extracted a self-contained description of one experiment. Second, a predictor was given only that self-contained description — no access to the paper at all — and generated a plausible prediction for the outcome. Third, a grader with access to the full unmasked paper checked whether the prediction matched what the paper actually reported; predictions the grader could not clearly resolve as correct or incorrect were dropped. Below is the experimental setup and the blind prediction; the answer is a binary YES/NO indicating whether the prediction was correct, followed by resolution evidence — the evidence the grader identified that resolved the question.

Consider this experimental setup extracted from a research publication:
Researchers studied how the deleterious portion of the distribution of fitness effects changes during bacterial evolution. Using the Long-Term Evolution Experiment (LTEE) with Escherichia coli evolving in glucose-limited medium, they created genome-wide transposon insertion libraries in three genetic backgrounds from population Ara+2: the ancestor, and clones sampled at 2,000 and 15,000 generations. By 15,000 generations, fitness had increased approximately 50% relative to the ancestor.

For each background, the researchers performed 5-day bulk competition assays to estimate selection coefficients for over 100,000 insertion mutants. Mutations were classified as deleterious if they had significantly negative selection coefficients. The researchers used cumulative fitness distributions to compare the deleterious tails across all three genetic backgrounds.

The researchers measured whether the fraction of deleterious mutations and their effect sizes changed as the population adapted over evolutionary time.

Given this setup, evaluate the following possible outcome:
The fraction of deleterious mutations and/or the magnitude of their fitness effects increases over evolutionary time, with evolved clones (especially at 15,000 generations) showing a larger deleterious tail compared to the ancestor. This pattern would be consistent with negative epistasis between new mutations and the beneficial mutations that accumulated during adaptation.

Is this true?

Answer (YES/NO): NO